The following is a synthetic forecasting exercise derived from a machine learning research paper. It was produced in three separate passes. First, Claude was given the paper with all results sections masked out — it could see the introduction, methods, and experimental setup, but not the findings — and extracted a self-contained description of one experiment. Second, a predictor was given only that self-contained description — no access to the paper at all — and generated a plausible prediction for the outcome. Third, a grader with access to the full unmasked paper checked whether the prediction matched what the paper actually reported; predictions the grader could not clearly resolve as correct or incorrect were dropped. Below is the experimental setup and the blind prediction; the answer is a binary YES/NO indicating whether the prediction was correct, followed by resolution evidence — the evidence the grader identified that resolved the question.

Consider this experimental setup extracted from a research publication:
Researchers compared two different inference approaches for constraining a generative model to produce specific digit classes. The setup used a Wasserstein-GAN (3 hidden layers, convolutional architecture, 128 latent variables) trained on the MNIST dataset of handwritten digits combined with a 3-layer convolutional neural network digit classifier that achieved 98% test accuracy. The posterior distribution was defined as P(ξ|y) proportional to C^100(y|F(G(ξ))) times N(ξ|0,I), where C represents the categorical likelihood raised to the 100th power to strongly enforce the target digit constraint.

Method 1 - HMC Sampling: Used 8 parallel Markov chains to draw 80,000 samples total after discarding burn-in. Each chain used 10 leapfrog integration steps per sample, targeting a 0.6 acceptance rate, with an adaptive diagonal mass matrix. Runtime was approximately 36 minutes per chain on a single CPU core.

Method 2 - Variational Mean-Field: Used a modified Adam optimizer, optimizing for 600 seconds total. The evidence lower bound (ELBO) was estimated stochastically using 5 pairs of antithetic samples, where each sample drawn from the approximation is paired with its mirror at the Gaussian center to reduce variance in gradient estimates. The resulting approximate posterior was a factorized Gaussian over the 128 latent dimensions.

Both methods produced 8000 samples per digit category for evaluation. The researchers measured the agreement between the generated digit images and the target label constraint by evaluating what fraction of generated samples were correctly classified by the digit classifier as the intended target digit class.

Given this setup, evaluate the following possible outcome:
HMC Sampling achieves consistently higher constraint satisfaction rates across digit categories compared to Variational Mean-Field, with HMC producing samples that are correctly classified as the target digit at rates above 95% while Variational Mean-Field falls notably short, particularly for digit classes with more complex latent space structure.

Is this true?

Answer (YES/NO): NO